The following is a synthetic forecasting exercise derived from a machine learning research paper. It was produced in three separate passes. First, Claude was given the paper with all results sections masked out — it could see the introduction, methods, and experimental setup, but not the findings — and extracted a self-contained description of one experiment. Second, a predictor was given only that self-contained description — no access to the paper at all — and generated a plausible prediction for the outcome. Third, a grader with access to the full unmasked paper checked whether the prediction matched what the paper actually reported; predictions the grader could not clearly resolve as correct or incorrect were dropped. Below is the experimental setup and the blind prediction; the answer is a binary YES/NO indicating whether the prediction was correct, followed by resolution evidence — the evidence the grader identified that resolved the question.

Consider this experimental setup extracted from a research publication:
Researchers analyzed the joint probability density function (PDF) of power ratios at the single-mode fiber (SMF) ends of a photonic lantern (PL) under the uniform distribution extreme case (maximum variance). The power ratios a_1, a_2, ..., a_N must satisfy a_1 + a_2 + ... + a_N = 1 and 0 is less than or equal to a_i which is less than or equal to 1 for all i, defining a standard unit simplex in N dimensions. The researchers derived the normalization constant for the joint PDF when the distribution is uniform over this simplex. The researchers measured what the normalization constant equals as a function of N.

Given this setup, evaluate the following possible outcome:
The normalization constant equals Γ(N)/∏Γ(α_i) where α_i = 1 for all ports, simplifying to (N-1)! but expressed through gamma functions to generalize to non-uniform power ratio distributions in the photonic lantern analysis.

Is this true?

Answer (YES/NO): YES